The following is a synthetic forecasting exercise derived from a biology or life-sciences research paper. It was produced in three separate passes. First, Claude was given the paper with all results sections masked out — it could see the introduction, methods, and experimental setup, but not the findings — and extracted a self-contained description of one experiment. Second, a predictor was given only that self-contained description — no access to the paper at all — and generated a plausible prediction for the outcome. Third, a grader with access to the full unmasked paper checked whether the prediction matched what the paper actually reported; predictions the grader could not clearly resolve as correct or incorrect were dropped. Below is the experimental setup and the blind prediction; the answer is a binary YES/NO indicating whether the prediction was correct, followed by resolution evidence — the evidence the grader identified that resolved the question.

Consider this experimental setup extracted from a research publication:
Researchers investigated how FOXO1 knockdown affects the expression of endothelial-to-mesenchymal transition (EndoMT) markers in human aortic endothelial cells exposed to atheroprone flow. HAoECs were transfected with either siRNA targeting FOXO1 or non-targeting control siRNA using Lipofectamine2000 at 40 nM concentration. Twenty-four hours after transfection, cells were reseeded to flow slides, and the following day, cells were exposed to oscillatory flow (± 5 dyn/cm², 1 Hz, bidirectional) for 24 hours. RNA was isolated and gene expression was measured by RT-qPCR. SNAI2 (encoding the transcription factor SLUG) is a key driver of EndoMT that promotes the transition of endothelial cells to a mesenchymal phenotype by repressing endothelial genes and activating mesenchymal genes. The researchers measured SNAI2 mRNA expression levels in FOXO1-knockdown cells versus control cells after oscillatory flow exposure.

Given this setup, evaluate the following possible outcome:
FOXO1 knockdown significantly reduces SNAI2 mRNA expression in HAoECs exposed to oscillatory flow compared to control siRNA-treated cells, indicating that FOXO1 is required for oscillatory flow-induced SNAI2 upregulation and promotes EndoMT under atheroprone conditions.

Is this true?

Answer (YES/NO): YES